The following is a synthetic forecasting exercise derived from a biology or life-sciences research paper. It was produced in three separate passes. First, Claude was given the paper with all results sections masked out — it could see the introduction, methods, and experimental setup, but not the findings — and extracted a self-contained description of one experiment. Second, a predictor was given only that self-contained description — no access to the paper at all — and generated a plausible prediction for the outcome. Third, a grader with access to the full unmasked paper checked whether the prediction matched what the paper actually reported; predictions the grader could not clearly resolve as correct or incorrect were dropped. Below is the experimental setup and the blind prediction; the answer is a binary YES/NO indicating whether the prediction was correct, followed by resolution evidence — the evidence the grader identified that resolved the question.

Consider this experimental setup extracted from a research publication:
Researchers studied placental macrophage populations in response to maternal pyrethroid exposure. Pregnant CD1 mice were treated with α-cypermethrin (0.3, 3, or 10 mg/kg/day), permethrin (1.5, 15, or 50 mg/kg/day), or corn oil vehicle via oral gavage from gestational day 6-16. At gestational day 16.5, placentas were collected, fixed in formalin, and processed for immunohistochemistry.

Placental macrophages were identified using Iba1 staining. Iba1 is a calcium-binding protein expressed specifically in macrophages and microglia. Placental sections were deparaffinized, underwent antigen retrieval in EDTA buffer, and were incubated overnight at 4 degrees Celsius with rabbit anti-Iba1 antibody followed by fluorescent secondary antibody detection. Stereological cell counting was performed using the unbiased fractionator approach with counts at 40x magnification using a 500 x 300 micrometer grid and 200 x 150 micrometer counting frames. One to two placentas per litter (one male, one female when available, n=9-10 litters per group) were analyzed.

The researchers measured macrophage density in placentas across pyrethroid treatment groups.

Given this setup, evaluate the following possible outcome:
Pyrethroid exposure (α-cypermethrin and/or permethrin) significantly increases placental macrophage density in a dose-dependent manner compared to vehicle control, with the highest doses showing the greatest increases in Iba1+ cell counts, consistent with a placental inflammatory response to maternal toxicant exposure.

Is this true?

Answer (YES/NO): NO